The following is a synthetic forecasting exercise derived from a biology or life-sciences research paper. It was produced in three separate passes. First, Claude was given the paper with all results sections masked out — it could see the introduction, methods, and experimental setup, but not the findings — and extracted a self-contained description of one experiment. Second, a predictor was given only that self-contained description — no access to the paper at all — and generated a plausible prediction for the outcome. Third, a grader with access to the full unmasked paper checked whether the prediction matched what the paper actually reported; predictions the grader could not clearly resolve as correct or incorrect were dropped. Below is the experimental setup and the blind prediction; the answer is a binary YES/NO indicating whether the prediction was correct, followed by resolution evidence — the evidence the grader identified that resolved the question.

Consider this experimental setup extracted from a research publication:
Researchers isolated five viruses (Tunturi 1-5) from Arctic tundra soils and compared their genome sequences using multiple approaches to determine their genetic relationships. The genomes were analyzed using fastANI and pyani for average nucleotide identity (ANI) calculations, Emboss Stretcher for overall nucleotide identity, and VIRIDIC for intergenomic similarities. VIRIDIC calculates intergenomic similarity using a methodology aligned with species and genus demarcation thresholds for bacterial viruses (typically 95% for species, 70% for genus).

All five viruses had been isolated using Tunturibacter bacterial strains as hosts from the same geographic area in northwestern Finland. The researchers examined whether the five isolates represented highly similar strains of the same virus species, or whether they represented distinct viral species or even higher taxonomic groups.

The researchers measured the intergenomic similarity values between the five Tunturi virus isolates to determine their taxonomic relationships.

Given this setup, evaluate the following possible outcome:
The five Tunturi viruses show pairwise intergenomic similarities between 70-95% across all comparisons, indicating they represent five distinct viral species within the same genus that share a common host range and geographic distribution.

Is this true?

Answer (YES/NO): NO